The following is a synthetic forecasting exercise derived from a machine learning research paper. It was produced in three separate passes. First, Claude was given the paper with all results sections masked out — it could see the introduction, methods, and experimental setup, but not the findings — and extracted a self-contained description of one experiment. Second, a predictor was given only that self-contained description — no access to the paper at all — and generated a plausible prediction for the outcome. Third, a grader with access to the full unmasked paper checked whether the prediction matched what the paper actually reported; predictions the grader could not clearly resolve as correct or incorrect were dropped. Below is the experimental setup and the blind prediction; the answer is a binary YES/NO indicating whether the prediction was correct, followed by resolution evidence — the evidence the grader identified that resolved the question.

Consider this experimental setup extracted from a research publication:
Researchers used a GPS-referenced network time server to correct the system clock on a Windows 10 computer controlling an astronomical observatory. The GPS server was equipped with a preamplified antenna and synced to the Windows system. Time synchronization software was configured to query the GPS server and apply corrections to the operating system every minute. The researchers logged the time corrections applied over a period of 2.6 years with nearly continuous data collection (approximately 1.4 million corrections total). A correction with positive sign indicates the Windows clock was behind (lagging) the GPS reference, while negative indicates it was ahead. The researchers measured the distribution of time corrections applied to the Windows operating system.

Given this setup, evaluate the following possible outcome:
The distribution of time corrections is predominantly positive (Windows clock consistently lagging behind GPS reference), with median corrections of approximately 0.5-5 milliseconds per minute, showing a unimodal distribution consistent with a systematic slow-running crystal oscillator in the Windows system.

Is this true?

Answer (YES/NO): NO